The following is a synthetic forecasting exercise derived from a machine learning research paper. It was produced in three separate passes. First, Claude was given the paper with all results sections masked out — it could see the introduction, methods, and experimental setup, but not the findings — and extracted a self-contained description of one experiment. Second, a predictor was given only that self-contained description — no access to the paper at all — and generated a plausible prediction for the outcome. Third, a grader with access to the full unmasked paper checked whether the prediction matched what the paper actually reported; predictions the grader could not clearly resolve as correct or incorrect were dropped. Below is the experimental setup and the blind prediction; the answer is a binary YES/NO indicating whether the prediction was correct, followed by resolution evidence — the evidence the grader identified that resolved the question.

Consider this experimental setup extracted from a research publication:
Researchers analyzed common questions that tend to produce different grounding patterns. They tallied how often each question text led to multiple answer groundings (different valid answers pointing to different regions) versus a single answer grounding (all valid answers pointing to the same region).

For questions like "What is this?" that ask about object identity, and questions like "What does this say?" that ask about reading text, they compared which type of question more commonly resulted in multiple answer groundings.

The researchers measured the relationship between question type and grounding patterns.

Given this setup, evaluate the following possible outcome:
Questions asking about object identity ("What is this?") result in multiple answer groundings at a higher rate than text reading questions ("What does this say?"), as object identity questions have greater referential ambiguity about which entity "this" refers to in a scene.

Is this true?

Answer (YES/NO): NO